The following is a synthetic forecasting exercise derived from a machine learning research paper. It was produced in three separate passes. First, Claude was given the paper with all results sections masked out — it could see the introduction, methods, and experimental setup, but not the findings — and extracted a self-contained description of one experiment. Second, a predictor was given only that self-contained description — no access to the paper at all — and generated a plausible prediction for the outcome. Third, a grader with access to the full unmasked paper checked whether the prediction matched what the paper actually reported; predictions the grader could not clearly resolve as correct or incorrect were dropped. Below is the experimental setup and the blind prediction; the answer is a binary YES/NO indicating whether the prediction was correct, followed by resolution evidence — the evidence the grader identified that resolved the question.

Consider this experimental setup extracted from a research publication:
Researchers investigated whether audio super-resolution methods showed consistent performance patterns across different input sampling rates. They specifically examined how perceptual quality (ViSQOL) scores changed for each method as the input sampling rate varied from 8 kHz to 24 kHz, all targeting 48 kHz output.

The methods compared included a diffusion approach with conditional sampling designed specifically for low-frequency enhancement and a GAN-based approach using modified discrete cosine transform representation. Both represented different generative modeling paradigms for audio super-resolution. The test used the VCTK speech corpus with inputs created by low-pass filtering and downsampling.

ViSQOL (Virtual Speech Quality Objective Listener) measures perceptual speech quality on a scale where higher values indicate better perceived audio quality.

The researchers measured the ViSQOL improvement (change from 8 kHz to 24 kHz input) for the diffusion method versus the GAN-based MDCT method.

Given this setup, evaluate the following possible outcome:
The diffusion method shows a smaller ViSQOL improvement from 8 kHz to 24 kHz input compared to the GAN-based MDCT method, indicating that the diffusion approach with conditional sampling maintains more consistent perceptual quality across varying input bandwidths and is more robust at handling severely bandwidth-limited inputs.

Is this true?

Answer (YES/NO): NO